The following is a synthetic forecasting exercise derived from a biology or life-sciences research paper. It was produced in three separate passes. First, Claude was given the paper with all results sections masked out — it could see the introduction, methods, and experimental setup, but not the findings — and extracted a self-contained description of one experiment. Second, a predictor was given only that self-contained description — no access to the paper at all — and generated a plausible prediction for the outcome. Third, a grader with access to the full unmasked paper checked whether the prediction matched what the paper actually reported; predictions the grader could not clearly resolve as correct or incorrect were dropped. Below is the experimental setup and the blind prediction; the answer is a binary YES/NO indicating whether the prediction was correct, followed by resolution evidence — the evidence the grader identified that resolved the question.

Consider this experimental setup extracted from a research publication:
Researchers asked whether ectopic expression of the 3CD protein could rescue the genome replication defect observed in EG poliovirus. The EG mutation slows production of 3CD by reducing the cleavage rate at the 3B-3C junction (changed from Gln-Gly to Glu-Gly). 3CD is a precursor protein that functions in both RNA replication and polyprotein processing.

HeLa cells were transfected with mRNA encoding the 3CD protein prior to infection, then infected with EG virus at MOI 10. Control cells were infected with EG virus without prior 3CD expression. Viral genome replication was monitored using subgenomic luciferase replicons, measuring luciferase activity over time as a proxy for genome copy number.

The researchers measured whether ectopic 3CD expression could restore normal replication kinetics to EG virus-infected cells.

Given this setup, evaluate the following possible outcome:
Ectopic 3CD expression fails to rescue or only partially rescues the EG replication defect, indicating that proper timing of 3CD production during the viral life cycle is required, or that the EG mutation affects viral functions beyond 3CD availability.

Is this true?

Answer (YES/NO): NO